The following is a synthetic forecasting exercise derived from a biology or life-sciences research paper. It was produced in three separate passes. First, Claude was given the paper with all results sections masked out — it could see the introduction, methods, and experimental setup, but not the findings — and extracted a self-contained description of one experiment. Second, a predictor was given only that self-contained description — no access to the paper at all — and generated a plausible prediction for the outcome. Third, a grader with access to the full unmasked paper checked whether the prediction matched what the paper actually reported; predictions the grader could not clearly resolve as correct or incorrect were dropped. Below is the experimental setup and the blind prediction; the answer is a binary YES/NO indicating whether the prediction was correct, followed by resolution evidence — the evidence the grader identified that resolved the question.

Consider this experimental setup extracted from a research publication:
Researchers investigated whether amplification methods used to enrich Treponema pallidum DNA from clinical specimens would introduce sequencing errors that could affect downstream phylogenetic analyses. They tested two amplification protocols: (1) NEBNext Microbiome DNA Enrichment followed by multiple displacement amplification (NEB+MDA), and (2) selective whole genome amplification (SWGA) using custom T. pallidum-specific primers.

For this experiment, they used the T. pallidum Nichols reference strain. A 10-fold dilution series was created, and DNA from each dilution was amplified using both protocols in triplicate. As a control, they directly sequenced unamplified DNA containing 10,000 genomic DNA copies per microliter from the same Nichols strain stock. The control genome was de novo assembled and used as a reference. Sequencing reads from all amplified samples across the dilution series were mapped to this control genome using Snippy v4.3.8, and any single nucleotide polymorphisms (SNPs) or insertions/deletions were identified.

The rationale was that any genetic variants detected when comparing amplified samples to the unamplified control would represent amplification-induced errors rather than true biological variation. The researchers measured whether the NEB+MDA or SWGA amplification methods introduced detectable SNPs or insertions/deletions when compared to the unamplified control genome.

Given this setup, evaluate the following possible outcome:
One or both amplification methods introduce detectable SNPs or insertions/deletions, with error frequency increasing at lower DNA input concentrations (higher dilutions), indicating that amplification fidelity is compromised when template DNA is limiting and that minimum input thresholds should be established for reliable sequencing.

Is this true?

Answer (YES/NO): NO